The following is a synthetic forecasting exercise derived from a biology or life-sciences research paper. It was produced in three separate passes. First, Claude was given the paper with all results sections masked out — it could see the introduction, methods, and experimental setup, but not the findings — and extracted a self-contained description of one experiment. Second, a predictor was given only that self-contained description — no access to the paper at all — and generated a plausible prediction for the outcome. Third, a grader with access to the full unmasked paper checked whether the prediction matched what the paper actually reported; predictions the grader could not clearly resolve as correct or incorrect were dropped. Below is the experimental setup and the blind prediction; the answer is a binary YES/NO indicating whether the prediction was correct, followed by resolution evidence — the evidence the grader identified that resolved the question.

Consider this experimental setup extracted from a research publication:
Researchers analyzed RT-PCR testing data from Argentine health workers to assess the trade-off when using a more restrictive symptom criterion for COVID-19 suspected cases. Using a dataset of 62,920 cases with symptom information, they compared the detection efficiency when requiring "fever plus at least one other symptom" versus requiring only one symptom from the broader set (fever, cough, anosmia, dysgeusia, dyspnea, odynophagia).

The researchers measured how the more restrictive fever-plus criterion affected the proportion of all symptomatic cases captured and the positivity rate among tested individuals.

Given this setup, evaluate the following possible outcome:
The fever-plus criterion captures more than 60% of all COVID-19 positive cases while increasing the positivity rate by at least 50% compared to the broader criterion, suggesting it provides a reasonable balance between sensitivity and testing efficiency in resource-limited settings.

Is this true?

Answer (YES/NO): NO